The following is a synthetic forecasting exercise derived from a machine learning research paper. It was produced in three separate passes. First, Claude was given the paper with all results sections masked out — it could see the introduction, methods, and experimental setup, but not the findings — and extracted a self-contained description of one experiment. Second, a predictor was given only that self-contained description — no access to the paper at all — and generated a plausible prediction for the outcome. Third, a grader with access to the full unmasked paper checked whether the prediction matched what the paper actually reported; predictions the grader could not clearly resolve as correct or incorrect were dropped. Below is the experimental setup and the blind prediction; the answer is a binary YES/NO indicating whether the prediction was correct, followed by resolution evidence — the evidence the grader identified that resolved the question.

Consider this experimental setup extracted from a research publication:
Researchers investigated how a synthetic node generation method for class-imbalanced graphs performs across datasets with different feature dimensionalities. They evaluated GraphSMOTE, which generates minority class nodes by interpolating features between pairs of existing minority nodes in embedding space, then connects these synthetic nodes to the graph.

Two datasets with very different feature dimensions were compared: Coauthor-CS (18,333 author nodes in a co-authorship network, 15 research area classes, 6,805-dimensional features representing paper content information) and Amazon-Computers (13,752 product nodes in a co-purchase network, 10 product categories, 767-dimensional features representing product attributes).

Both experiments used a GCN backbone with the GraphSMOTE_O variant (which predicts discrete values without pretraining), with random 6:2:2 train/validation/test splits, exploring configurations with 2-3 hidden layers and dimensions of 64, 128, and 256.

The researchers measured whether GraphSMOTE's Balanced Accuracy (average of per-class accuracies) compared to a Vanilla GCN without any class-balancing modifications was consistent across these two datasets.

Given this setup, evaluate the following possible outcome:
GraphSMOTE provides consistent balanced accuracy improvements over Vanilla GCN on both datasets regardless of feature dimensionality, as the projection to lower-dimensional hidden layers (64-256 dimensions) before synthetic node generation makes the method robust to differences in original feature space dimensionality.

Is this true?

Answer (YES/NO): NO